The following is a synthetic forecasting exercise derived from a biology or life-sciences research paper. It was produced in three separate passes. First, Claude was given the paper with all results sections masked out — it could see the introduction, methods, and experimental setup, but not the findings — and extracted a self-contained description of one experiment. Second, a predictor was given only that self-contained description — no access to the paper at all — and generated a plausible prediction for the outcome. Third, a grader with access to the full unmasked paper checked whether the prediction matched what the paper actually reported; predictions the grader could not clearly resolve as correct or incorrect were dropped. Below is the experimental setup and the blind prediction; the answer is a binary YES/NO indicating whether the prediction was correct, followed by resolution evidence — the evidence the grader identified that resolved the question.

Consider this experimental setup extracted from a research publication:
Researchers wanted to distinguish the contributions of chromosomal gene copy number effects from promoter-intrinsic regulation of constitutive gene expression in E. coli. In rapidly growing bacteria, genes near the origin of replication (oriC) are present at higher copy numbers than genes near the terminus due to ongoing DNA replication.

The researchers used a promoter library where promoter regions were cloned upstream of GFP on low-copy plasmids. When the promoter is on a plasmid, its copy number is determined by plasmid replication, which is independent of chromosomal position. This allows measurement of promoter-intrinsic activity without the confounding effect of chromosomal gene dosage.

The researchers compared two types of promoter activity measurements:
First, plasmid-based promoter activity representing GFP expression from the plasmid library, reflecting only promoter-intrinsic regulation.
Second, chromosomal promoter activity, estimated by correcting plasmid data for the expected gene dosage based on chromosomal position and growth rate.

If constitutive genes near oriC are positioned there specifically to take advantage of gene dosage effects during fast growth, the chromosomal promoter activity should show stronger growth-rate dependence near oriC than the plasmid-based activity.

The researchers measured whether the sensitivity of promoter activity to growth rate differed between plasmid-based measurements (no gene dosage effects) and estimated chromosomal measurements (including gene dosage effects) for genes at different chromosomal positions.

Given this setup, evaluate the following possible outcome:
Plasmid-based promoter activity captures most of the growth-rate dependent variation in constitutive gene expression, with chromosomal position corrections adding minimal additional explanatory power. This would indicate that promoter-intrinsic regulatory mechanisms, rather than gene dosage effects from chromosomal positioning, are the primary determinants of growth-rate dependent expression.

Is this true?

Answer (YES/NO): NO